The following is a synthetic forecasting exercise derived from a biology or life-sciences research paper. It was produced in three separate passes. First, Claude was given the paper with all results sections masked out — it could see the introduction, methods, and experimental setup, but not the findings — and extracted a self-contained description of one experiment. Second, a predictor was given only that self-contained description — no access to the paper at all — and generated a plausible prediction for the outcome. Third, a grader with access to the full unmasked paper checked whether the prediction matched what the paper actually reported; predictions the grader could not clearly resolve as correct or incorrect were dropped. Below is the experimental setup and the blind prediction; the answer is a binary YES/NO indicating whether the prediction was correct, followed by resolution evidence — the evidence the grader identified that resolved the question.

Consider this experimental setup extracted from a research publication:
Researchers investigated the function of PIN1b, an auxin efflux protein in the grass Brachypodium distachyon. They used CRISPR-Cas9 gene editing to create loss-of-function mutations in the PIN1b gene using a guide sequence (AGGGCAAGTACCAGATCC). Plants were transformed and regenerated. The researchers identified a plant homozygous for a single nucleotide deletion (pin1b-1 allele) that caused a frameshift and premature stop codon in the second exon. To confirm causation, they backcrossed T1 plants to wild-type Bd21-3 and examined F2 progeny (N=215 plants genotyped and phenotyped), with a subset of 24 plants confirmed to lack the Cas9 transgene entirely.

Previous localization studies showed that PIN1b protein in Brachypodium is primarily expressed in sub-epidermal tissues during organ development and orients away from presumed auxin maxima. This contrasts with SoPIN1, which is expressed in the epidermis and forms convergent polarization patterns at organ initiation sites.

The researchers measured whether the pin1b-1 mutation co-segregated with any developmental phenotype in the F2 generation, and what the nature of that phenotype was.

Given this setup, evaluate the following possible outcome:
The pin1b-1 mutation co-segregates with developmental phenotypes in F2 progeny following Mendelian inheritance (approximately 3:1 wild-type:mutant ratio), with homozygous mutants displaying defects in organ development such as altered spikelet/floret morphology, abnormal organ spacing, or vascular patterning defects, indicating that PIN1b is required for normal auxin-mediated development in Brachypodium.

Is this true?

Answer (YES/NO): NO